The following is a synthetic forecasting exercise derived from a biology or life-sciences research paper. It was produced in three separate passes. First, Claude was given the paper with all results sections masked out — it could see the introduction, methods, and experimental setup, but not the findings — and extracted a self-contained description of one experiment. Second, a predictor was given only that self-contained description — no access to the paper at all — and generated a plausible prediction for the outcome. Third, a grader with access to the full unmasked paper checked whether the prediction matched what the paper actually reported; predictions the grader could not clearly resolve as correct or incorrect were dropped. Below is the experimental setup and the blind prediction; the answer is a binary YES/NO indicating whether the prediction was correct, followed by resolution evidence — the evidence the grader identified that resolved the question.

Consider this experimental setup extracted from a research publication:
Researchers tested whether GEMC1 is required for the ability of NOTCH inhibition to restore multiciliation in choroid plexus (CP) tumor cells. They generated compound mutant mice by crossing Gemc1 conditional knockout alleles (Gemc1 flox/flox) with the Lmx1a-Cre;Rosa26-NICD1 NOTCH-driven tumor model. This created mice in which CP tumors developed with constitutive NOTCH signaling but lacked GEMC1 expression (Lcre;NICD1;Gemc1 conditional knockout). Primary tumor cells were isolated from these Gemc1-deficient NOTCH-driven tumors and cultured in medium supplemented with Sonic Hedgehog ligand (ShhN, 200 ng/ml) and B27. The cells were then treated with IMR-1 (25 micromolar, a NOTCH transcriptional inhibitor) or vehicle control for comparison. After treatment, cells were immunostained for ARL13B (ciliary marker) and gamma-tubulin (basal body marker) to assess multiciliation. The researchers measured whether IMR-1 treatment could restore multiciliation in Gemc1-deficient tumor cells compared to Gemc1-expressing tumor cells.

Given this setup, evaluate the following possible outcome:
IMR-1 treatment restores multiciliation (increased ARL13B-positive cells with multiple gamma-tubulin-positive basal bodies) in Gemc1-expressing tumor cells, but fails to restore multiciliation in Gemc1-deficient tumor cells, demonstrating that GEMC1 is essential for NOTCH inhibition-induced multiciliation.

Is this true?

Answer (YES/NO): YES